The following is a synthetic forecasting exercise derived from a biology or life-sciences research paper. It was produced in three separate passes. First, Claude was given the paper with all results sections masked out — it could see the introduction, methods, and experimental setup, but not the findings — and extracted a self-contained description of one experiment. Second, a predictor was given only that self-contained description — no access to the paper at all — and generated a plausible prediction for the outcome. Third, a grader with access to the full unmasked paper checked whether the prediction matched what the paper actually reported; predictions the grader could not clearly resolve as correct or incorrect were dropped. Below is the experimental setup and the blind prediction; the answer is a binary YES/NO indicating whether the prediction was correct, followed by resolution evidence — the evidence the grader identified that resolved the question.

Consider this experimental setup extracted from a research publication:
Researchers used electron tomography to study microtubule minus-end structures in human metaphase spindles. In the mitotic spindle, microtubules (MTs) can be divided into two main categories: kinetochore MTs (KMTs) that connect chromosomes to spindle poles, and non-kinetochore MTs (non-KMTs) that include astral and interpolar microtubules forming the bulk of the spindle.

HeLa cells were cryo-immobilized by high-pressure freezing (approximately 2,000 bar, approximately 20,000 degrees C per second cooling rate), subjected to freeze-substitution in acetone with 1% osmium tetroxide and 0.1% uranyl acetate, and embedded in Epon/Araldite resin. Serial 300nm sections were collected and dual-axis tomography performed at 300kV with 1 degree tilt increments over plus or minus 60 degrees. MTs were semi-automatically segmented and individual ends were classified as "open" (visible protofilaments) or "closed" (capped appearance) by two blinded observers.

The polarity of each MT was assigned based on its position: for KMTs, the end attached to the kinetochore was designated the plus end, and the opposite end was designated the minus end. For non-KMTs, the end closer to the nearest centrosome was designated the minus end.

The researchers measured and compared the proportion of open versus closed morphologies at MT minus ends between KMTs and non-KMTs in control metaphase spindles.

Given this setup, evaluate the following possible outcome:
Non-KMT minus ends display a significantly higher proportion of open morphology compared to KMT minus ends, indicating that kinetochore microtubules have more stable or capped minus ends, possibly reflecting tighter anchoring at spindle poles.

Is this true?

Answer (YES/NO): NO